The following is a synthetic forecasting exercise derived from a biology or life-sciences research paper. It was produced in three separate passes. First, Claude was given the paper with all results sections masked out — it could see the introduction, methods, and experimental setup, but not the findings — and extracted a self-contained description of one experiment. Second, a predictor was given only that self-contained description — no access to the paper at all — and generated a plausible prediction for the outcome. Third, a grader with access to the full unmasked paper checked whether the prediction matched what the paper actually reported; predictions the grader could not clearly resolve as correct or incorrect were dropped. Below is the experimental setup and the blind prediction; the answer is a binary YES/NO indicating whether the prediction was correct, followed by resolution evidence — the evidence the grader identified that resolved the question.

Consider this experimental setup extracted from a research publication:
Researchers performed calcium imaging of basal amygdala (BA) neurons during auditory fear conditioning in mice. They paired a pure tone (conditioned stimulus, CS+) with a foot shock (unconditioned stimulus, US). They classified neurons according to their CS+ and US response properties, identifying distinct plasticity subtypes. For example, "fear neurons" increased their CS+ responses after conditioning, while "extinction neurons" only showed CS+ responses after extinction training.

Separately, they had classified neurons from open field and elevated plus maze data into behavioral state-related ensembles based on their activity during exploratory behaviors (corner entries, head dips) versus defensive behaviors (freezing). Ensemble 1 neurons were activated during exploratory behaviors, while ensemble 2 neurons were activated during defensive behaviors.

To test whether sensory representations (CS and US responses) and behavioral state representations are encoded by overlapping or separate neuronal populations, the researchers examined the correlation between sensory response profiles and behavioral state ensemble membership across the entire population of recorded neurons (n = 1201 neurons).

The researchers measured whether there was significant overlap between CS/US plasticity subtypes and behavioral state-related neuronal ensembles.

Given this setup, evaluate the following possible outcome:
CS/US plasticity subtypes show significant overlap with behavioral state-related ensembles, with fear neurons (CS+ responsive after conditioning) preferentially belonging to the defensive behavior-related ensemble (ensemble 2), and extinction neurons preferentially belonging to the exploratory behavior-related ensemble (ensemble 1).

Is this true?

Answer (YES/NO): NO